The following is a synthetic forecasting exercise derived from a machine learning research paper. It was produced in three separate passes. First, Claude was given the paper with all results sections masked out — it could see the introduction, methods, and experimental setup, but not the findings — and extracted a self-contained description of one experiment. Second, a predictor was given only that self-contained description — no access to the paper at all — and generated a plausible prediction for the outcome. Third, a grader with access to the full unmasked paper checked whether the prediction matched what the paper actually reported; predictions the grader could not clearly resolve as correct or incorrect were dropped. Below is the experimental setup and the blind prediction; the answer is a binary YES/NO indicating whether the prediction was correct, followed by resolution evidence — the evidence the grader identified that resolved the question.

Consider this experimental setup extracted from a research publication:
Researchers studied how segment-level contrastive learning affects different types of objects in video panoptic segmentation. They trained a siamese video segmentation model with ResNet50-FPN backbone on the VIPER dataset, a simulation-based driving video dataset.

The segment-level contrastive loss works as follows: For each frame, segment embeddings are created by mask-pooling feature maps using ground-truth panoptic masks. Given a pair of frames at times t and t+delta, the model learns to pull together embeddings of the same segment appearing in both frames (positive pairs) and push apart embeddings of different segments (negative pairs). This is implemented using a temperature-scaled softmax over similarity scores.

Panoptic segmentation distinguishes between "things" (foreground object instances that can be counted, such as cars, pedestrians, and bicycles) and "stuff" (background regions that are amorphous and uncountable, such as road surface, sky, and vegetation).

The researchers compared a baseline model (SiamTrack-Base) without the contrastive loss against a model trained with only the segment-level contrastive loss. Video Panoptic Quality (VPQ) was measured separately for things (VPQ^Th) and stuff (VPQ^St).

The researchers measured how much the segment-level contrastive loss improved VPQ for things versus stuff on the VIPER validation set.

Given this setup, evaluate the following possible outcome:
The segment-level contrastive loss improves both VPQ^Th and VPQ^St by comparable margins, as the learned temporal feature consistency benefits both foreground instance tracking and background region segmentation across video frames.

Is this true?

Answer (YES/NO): NO